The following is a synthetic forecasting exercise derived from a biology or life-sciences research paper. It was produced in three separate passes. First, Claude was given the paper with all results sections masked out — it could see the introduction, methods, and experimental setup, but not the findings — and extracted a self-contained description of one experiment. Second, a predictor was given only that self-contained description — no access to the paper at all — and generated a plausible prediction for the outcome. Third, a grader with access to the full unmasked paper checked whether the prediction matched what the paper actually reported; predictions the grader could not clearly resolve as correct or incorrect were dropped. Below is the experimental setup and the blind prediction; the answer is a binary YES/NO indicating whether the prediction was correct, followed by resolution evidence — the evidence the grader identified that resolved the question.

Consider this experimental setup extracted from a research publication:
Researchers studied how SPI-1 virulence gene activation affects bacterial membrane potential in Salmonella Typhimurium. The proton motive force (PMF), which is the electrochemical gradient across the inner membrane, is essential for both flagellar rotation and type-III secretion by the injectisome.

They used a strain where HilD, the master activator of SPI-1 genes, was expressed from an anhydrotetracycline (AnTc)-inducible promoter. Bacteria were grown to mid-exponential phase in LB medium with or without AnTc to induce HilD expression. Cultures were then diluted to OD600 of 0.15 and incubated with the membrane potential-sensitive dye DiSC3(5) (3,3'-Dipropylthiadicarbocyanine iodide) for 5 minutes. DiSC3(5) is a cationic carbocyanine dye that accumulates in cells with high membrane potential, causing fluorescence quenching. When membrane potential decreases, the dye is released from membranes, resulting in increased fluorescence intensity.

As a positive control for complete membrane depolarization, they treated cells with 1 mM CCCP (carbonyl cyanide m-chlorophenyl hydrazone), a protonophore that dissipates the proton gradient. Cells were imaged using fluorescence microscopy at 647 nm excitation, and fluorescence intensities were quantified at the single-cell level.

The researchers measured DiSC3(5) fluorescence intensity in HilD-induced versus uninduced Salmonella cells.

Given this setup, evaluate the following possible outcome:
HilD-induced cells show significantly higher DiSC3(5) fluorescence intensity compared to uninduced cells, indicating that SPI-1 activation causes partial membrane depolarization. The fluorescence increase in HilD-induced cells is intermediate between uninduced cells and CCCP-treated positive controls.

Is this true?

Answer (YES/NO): NO